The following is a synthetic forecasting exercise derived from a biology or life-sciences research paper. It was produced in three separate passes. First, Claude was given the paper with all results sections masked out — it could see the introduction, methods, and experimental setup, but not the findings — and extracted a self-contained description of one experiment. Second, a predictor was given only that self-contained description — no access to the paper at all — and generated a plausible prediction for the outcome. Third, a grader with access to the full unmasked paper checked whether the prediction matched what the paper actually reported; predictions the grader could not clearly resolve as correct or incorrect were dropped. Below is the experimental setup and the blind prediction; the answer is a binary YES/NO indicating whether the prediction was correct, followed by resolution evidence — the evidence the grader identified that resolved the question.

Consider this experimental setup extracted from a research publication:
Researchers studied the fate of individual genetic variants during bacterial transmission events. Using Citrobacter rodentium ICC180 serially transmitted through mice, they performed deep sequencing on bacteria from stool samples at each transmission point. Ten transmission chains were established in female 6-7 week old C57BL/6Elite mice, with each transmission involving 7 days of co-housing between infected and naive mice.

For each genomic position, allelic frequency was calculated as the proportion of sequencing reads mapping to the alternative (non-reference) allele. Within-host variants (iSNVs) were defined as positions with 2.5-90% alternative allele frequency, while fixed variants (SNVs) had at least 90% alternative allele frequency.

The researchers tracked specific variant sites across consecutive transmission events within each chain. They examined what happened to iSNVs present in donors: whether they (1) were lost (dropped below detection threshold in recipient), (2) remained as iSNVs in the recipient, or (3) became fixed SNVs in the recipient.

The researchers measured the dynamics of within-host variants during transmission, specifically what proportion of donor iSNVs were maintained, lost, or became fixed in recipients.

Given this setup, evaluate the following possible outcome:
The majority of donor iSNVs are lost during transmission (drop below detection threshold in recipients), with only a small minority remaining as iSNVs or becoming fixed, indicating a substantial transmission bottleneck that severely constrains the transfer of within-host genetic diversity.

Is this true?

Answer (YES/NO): NO